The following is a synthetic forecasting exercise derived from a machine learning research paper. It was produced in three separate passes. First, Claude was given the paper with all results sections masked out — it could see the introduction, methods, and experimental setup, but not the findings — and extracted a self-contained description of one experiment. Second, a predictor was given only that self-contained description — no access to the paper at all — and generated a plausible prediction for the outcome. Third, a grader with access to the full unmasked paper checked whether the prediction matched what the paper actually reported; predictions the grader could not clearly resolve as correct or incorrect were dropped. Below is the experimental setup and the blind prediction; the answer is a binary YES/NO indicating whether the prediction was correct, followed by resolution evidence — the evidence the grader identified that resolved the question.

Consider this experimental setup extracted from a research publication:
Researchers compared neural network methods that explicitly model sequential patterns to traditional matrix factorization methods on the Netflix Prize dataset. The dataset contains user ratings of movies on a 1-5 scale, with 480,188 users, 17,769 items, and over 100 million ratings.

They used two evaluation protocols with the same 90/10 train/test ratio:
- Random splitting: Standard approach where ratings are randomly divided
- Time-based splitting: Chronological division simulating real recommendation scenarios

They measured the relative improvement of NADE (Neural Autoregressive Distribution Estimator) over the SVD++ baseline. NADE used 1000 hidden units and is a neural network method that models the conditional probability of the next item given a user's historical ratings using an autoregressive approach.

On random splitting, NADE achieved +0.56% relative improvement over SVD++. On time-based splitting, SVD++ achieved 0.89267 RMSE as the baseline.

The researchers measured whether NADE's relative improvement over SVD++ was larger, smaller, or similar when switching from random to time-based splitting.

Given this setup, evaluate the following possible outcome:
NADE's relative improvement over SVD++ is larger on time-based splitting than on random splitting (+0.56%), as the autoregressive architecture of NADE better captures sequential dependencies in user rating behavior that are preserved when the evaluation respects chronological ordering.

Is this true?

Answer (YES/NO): NO